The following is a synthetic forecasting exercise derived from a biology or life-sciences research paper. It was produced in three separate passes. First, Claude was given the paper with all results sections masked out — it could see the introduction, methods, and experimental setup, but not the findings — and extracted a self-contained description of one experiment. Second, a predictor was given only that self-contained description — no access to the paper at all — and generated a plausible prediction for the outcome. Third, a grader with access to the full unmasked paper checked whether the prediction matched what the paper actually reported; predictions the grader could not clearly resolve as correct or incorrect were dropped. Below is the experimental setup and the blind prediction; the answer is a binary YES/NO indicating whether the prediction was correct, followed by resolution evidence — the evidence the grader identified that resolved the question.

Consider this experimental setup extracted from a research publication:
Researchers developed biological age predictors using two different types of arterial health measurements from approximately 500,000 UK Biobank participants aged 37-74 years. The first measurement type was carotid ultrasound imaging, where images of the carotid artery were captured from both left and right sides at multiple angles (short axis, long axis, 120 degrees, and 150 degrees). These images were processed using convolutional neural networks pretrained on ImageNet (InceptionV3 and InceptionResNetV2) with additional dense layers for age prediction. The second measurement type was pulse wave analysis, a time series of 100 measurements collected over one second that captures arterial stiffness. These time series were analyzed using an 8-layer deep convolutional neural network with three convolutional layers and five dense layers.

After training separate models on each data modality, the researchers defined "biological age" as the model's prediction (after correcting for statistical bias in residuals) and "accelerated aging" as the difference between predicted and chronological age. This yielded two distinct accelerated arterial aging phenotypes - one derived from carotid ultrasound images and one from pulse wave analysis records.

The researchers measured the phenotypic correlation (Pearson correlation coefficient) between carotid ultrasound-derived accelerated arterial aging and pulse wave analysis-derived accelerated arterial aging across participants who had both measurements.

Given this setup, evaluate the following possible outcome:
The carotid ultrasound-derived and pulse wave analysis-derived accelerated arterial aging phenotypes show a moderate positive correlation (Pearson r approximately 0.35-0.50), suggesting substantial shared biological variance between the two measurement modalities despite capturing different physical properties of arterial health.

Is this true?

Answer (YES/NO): NO